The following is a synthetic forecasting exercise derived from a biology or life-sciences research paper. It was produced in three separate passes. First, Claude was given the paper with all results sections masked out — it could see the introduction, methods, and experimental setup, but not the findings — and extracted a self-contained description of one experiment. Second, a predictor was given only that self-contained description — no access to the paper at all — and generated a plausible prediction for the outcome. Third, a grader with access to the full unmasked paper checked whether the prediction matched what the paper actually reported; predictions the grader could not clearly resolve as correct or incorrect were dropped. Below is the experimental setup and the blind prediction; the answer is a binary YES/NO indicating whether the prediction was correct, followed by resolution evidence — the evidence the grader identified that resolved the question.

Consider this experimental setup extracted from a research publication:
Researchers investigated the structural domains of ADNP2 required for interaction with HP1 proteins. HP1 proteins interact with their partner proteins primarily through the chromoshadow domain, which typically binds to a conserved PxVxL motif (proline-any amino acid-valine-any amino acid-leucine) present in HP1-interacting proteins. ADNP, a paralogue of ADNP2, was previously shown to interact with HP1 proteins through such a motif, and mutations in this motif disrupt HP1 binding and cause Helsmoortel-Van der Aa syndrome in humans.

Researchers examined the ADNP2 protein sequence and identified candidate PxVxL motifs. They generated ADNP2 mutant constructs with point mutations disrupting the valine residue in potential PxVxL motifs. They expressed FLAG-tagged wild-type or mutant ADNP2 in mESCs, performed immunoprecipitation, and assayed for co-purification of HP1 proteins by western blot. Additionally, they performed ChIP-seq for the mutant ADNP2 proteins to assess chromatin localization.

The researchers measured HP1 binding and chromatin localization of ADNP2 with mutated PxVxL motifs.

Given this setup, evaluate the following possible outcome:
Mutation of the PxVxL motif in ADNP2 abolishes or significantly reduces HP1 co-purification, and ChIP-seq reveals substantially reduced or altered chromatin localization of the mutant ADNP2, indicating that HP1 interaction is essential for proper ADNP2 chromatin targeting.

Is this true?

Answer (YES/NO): YES